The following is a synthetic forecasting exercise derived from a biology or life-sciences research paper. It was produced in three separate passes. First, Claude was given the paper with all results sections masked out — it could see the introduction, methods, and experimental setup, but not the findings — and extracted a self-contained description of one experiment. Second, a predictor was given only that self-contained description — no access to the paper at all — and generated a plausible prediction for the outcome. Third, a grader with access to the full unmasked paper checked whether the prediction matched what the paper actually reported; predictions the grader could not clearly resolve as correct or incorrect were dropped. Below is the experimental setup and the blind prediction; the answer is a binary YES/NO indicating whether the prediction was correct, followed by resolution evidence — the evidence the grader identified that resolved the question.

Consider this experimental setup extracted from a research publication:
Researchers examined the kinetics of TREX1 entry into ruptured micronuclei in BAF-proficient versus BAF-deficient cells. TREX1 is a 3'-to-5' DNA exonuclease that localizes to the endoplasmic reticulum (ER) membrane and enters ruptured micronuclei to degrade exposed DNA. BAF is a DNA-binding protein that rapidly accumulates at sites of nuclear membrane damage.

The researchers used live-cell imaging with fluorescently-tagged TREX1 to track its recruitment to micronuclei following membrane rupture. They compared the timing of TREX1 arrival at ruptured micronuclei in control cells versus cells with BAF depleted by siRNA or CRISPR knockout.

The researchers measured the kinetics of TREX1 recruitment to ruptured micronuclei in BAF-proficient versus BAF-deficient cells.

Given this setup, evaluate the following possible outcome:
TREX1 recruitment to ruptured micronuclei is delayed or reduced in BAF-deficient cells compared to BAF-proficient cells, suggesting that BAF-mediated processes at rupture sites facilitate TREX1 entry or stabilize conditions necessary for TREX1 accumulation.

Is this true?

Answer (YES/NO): YES